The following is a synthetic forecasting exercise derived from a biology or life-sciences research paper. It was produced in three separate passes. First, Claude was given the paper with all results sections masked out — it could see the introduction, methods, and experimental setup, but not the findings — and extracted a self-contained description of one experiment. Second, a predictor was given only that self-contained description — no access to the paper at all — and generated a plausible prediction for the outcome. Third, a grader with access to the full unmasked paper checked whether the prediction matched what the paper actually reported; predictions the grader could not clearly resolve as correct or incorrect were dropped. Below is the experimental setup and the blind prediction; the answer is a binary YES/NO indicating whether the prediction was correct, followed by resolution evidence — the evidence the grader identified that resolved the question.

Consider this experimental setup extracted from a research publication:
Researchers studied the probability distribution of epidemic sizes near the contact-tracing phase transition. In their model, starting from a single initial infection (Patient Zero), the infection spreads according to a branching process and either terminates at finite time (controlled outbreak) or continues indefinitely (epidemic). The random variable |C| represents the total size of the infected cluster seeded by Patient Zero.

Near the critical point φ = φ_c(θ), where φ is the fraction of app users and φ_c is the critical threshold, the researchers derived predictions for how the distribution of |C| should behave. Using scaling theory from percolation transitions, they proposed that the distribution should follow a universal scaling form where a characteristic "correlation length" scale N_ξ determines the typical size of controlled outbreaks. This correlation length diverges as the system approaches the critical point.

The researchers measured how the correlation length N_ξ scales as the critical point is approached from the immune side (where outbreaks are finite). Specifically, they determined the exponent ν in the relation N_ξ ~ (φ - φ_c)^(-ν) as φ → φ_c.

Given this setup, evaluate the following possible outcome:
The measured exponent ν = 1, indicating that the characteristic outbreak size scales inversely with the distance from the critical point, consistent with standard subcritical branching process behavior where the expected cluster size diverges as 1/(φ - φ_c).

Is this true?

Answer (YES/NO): NO